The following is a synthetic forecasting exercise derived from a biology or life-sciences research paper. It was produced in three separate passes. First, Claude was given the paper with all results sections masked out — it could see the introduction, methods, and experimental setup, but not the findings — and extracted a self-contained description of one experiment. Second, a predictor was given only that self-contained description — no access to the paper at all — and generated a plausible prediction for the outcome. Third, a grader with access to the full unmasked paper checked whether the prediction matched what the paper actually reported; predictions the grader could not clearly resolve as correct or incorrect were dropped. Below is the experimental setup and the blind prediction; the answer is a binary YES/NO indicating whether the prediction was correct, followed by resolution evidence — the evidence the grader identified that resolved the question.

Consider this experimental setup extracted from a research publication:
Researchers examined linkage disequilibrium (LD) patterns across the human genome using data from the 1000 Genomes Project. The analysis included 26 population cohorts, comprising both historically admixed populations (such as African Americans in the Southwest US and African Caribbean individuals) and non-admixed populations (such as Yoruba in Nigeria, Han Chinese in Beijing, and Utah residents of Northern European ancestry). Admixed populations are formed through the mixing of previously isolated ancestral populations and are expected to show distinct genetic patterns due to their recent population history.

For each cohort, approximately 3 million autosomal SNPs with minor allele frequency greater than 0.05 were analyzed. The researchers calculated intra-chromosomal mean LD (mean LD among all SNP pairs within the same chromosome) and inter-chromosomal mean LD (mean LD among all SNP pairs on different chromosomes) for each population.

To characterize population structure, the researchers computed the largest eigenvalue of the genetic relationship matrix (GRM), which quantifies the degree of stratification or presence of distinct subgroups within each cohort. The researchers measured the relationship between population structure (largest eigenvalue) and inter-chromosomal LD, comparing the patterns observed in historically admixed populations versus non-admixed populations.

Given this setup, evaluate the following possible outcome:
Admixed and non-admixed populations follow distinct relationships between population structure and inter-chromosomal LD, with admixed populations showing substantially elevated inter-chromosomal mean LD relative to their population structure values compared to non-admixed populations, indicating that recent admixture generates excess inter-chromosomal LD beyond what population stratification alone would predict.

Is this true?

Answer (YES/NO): NO